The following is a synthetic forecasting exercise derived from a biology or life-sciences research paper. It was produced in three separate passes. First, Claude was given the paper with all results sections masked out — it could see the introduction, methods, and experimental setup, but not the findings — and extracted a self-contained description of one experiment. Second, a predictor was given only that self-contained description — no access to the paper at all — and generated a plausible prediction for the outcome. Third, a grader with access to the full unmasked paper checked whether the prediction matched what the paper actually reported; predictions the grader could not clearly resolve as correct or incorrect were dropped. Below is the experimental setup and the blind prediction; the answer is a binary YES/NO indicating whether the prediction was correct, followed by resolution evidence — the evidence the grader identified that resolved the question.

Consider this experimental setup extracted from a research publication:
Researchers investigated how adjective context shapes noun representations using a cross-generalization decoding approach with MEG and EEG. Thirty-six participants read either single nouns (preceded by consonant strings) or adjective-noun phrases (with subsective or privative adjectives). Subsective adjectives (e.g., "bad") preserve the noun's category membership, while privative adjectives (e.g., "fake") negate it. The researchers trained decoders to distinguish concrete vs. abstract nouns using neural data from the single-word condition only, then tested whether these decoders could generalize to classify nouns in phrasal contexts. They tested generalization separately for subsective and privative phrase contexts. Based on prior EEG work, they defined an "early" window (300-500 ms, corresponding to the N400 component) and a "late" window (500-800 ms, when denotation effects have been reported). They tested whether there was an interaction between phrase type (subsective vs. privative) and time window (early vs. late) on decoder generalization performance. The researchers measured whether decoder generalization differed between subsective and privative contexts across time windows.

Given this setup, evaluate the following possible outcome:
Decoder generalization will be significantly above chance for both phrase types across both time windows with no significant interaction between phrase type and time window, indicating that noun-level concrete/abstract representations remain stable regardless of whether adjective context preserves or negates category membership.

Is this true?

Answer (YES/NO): NO